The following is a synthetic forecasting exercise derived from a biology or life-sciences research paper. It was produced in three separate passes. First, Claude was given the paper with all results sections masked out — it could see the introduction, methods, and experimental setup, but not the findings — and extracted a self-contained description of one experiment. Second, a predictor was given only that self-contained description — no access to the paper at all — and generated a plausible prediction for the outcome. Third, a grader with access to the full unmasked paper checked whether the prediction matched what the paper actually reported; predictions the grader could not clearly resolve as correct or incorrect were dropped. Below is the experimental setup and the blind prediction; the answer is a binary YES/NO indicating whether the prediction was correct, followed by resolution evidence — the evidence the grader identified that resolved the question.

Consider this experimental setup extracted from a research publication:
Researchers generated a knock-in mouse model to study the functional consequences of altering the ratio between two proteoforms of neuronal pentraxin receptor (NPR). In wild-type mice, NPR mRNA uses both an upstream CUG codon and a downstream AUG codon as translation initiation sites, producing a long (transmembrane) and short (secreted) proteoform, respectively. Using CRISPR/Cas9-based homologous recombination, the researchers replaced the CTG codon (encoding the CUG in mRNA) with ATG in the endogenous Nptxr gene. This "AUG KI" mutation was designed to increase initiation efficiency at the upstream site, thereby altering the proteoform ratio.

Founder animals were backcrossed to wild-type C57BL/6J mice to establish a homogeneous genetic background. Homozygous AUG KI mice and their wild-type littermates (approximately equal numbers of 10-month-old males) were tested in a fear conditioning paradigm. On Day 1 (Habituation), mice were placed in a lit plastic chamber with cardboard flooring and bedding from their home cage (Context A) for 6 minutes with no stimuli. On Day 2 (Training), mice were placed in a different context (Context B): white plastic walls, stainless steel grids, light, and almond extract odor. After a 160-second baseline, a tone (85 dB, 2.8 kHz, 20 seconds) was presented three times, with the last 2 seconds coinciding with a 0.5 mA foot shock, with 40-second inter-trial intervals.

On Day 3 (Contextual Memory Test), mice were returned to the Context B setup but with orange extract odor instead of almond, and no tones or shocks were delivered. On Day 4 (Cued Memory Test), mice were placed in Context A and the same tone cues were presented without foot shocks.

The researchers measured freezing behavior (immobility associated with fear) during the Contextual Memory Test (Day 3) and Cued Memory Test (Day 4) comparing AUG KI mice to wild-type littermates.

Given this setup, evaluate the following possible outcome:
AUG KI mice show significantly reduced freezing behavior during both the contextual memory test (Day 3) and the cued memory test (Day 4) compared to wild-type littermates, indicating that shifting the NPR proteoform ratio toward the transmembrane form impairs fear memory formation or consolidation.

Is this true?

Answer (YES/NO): NO